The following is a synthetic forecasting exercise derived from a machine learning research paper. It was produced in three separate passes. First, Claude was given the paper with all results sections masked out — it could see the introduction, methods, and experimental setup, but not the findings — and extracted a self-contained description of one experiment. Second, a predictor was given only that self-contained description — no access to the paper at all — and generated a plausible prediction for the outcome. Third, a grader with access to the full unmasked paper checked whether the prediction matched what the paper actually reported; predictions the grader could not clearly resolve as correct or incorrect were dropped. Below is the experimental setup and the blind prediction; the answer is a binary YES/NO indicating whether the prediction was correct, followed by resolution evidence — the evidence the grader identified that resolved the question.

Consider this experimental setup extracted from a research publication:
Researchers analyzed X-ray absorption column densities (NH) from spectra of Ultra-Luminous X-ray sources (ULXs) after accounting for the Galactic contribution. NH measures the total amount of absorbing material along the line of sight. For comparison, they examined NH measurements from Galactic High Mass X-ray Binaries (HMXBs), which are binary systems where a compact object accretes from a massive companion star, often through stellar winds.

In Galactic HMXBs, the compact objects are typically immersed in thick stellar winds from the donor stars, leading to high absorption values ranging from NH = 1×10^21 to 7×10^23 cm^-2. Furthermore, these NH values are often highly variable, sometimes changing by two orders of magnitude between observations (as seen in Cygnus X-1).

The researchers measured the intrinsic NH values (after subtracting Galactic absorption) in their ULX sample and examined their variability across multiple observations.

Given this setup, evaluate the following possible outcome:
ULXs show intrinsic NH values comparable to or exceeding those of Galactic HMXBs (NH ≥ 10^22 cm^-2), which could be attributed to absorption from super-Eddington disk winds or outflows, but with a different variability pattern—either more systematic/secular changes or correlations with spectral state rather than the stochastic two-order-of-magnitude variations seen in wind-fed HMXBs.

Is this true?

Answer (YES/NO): NO